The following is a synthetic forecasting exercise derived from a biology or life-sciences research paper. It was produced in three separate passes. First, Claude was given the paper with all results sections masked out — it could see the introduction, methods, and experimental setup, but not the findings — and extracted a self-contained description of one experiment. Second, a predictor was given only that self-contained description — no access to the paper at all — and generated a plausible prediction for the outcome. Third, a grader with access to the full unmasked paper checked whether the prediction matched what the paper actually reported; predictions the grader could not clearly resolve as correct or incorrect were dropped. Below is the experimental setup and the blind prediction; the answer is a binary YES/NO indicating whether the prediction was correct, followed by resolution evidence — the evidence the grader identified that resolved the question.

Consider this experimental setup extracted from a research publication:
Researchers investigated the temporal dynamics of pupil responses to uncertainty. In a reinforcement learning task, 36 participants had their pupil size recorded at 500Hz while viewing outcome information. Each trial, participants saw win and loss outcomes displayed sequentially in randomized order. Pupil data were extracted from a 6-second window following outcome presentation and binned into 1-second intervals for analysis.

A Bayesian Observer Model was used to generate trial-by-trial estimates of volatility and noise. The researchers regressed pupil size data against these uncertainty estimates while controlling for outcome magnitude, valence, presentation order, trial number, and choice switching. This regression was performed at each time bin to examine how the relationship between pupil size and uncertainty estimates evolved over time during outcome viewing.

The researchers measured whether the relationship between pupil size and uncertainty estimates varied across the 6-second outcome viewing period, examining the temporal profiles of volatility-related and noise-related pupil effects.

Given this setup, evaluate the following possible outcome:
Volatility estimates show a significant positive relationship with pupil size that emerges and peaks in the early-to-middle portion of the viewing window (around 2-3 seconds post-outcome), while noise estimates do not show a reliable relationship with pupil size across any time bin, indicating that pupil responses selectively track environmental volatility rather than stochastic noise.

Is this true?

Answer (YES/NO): NO